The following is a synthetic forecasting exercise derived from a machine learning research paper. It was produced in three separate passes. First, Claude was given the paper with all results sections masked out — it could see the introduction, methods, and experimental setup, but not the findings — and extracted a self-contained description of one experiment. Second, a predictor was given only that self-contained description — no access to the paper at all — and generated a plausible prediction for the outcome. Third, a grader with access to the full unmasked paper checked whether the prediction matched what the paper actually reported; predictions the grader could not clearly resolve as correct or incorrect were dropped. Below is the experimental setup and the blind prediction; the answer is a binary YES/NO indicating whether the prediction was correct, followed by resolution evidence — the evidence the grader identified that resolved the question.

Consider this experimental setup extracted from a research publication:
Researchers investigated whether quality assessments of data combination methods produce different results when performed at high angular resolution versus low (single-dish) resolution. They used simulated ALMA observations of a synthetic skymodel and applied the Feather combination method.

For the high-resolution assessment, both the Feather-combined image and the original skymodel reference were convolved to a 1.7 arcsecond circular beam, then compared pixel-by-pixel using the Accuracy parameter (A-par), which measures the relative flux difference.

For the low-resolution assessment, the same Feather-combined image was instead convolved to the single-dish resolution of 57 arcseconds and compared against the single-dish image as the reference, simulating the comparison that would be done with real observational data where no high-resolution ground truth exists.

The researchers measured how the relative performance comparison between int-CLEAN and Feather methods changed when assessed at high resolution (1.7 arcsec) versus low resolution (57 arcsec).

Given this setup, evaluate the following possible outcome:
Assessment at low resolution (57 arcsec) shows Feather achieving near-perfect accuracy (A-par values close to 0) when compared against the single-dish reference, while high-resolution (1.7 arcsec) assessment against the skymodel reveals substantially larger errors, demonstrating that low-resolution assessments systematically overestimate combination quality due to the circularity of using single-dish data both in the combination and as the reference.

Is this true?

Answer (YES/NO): NO